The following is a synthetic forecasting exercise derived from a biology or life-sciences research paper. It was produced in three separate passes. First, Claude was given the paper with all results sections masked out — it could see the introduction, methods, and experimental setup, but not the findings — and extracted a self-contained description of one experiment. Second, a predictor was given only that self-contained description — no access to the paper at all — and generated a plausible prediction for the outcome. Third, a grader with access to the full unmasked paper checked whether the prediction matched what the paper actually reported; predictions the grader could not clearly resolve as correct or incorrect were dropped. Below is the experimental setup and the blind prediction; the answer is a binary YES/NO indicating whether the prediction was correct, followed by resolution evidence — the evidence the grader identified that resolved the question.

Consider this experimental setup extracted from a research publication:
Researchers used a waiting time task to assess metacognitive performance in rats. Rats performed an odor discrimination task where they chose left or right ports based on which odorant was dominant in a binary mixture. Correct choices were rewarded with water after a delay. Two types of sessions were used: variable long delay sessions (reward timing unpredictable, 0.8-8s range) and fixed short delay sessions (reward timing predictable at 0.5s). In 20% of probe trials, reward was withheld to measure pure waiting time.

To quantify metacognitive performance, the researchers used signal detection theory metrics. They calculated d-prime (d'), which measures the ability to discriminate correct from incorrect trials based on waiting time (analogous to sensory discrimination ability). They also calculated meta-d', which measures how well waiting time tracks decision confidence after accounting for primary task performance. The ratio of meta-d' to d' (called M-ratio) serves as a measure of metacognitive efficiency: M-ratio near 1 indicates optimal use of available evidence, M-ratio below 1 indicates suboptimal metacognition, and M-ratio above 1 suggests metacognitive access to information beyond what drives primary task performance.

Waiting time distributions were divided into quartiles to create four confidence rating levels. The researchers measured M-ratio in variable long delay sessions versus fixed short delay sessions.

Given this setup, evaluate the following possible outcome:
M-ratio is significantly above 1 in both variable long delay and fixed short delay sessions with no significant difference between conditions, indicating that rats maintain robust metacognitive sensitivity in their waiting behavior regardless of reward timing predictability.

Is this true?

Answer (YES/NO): NO